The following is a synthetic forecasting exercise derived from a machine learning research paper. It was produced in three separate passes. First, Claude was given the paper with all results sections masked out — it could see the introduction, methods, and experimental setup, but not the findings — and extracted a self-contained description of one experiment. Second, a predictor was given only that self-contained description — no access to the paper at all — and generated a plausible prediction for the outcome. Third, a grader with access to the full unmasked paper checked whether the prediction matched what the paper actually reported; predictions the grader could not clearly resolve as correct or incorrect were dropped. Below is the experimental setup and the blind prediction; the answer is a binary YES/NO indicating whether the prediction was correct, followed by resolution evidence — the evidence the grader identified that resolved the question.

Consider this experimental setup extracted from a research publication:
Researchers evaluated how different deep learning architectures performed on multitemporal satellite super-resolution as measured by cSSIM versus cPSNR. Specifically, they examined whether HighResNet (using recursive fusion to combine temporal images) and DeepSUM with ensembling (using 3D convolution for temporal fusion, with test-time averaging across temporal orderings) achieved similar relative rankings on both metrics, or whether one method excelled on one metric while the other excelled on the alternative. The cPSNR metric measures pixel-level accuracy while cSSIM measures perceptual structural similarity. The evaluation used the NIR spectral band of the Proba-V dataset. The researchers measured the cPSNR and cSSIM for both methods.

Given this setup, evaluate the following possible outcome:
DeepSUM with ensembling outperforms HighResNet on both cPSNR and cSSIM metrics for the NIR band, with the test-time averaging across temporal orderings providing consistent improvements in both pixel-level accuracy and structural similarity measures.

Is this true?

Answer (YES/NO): YES